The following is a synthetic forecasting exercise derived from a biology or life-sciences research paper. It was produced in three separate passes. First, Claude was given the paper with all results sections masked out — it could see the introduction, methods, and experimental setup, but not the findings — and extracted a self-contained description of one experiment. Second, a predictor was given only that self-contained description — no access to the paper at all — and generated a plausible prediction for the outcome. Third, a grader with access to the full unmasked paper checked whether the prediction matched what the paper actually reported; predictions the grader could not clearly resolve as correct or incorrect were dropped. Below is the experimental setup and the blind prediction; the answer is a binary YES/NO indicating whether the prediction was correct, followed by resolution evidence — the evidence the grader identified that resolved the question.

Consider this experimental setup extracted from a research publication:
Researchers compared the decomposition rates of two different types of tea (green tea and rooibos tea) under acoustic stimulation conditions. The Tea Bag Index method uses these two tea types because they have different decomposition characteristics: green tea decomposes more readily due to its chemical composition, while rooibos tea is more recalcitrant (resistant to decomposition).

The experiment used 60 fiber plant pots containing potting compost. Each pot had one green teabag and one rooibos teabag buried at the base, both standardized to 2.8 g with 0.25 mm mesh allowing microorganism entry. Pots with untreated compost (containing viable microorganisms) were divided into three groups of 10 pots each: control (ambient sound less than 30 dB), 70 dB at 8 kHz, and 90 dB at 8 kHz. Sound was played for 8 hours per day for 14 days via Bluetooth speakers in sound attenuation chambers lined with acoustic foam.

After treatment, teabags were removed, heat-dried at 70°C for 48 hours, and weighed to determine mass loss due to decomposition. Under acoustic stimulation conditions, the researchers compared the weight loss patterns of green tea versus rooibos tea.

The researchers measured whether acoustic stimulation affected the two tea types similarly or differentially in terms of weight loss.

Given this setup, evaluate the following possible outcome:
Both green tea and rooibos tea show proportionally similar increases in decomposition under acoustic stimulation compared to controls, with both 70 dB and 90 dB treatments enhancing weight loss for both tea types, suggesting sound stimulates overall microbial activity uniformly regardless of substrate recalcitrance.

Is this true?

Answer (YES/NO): NO